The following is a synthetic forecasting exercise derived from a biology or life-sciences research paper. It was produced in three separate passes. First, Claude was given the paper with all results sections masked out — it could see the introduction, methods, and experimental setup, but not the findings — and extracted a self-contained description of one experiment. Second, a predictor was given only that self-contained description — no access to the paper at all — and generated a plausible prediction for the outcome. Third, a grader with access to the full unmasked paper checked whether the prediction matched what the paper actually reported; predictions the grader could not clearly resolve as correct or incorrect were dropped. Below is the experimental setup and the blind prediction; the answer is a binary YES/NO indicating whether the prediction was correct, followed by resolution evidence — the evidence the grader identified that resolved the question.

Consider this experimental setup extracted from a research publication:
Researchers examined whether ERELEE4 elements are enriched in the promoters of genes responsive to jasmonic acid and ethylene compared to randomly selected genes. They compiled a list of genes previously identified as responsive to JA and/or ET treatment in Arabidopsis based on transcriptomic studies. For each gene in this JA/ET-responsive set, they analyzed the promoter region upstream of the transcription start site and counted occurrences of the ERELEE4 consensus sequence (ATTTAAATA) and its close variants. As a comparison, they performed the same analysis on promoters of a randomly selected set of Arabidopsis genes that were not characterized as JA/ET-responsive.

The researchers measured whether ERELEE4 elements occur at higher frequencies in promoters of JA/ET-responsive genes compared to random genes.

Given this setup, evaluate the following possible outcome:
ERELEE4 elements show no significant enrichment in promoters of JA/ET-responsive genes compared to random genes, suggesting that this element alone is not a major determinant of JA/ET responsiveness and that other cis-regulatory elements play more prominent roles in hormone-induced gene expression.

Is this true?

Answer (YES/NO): NO